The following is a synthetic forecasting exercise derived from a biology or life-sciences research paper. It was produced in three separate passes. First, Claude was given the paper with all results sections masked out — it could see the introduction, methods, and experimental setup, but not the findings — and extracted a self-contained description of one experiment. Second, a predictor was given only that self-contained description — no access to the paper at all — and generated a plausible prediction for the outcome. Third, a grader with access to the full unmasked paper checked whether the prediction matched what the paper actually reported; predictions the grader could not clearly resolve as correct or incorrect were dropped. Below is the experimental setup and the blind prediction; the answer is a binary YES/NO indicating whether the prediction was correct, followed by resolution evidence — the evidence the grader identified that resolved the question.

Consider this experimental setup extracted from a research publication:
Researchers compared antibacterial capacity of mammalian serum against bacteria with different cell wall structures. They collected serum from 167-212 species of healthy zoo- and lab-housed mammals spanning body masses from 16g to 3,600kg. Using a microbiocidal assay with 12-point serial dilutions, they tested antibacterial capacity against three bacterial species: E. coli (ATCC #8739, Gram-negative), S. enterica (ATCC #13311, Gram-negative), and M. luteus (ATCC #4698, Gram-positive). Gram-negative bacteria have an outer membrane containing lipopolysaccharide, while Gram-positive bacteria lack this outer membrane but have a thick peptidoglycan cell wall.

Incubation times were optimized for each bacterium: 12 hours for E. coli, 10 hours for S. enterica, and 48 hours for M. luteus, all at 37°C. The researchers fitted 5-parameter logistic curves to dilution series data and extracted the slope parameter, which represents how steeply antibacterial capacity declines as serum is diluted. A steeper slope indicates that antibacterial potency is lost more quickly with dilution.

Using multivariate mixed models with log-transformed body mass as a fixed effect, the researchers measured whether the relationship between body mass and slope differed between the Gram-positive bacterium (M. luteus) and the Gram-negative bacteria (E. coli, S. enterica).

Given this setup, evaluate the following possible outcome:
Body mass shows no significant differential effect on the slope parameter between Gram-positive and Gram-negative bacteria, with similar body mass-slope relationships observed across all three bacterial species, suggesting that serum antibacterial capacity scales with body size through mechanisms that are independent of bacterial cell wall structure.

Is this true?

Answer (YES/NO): NO